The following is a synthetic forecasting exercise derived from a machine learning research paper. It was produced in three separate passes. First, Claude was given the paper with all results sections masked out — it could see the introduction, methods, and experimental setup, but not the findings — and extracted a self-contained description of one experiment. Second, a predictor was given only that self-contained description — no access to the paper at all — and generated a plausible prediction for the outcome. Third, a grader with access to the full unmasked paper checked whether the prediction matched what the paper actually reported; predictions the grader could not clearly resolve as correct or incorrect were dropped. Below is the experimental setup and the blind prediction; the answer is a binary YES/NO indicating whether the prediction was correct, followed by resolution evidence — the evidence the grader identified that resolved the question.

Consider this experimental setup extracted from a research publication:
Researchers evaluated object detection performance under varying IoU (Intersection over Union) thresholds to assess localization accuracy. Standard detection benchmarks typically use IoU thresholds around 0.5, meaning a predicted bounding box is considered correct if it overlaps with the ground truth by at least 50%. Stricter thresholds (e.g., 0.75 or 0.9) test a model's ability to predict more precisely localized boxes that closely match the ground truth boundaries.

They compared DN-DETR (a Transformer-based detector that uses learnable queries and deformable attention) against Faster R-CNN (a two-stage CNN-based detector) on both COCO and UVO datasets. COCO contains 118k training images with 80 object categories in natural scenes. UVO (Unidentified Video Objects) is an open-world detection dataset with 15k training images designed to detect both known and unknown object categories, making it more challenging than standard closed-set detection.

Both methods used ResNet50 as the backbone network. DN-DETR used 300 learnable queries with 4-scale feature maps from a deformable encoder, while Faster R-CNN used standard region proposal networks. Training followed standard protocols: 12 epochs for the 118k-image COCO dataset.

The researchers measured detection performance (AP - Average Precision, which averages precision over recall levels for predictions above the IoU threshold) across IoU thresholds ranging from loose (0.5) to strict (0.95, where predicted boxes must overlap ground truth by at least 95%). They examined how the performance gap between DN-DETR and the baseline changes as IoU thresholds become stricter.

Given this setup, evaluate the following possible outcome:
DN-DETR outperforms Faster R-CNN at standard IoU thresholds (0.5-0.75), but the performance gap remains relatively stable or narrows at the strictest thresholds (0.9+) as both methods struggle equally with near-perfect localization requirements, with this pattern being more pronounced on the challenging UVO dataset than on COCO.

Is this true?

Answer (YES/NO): NO